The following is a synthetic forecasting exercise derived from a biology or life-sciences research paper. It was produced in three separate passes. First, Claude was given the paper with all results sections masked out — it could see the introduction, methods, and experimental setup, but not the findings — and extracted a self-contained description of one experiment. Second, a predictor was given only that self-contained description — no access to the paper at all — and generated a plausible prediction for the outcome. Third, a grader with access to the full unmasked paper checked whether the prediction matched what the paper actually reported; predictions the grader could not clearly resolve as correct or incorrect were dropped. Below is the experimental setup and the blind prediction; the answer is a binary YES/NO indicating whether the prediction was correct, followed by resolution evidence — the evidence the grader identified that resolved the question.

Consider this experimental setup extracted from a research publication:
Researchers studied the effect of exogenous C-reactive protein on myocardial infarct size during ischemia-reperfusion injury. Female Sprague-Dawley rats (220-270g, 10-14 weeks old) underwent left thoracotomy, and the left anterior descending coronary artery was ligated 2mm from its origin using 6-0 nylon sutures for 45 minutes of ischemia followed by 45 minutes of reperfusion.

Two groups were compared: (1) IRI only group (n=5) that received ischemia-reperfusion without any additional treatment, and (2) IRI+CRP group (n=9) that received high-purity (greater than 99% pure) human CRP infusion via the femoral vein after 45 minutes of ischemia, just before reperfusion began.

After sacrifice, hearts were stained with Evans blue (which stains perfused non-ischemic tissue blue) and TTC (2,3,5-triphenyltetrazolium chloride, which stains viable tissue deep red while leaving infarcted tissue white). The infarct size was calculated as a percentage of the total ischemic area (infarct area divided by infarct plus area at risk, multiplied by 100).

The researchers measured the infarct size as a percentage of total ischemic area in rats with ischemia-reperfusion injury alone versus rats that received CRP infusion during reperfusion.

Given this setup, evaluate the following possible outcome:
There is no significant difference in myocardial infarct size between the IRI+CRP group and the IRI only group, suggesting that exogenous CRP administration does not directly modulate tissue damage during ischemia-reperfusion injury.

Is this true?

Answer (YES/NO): NO